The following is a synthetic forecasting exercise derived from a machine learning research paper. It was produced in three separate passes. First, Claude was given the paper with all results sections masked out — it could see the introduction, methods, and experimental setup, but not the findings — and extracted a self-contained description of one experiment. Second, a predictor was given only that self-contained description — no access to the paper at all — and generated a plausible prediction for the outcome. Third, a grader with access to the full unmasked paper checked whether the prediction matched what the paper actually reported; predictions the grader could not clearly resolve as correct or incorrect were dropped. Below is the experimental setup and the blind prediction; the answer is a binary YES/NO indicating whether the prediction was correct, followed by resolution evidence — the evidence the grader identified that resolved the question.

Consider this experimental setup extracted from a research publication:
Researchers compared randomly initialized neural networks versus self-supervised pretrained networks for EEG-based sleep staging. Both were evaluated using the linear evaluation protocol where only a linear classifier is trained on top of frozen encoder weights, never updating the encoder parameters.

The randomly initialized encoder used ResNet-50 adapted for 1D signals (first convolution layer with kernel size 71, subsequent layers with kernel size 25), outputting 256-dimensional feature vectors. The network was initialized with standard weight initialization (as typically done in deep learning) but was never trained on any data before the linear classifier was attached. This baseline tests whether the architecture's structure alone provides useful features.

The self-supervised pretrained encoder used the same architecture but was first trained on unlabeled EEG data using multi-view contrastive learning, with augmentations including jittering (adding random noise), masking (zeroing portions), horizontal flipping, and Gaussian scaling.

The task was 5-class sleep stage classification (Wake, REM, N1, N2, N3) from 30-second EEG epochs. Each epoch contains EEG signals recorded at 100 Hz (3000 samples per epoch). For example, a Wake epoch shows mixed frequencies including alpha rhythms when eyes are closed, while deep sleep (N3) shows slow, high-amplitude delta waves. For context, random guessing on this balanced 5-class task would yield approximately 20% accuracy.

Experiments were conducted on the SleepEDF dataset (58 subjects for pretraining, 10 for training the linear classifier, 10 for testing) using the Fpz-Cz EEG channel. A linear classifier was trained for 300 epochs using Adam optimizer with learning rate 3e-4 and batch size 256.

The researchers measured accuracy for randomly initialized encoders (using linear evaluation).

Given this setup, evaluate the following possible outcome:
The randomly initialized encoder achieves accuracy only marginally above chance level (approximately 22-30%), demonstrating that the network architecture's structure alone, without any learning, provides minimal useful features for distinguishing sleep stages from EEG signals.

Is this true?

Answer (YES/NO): NO